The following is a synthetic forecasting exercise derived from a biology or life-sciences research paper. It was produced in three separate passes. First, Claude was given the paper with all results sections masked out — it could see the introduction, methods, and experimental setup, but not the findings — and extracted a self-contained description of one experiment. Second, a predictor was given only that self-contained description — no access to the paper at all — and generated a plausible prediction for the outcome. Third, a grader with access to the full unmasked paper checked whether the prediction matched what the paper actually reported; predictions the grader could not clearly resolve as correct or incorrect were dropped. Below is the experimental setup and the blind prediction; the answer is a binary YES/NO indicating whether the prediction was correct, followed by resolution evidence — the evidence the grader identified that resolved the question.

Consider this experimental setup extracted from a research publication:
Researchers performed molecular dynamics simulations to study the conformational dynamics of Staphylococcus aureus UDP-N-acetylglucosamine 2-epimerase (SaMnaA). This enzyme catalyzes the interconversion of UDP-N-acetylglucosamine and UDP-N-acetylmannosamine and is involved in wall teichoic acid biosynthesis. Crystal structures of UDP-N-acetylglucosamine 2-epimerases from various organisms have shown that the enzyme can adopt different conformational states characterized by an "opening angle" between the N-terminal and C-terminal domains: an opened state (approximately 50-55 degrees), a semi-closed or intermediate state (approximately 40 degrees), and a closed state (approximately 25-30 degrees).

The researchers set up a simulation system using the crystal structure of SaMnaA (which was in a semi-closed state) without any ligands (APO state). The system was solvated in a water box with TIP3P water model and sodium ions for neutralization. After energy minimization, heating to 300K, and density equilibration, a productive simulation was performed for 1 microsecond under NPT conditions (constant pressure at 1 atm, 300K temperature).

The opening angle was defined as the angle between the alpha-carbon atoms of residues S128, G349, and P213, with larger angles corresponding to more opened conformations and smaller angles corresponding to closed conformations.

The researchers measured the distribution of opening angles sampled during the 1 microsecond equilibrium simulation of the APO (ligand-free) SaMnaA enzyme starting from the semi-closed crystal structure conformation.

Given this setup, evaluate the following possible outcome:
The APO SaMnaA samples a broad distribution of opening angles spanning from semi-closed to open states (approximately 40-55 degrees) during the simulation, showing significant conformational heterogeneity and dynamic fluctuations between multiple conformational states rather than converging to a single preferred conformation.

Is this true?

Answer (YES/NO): NO